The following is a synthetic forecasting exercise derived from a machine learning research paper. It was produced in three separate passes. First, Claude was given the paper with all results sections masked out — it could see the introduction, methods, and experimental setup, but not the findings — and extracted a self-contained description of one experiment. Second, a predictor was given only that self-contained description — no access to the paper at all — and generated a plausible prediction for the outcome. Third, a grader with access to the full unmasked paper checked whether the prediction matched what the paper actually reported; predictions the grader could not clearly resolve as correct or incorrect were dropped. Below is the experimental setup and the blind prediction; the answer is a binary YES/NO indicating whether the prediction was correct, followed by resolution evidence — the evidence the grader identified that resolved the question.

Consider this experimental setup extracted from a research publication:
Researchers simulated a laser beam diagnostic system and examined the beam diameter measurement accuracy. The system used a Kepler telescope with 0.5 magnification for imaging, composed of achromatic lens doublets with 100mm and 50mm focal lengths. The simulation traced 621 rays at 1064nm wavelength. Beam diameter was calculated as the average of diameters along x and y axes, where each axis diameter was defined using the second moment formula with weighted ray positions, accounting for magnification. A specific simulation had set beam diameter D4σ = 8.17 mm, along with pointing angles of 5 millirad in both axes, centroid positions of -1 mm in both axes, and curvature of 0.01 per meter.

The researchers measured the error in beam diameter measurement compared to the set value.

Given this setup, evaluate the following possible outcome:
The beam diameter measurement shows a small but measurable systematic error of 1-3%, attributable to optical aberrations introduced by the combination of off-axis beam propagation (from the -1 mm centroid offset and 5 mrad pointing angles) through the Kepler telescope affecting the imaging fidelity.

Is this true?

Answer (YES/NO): YES